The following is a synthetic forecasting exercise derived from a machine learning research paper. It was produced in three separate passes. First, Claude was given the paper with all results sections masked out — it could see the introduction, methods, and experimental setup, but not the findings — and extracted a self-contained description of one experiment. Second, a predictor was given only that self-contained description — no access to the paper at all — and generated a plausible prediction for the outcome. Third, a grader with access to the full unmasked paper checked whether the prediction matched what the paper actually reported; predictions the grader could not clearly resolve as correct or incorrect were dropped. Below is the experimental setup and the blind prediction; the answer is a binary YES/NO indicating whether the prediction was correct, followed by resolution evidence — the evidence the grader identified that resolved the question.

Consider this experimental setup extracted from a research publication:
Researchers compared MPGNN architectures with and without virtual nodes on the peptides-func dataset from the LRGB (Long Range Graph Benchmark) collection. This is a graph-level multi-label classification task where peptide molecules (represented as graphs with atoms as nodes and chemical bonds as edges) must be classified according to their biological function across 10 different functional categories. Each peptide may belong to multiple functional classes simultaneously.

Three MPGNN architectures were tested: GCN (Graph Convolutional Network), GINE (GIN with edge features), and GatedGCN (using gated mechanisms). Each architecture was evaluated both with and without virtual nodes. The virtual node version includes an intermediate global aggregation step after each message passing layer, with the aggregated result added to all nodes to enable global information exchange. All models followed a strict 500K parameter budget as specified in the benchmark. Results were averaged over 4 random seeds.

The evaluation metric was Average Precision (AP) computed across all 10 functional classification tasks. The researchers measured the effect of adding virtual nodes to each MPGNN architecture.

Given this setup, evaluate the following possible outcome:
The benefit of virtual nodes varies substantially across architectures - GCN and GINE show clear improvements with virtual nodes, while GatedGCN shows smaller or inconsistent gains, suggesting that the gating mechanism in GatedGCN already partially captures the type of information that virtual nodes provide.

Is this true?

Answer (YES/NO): NO